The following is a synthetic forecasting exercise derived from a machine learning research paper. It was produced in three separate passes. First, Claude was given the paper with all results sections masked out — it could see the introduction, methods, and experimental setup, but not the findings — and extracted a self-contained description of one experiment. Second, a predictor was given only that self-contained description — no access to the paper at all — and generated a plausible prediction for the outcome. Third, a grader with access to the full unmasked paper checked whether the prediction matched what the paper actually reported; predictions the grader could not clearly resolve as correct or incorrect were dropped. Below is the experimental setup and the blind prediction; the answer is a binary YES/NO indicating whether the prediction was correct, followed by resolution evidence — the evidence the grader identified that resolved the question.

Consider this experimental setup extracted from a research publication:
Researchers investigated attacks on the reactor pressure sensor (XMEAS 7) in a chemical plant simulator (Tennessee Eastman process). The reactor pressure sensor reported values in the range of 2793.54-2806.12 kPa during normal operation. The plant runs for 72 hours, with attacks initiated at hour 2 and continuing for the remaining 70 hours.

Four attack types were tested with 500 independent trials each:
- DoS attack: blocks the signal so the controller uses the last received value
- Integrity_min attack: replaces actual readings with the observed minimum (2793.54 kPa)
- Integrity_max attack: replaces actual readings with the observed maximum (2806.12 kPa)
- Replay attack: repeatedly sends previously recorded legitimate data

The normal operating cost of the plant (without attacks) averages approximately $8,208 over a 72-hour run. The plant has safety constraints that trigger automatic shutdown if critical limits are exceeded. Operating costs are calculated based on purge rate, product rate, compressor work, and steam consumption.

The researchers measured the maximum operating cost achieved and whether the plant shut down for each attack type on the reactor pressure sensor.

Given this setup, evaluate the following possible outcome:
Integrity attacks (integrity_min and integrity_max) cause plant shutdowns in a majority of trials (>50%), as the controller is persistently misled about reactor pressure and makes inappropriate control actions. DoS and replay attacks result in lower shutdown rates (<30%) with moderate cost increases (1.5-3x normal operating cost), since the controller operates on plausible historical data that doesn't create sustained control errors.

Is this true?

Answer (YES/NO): NO